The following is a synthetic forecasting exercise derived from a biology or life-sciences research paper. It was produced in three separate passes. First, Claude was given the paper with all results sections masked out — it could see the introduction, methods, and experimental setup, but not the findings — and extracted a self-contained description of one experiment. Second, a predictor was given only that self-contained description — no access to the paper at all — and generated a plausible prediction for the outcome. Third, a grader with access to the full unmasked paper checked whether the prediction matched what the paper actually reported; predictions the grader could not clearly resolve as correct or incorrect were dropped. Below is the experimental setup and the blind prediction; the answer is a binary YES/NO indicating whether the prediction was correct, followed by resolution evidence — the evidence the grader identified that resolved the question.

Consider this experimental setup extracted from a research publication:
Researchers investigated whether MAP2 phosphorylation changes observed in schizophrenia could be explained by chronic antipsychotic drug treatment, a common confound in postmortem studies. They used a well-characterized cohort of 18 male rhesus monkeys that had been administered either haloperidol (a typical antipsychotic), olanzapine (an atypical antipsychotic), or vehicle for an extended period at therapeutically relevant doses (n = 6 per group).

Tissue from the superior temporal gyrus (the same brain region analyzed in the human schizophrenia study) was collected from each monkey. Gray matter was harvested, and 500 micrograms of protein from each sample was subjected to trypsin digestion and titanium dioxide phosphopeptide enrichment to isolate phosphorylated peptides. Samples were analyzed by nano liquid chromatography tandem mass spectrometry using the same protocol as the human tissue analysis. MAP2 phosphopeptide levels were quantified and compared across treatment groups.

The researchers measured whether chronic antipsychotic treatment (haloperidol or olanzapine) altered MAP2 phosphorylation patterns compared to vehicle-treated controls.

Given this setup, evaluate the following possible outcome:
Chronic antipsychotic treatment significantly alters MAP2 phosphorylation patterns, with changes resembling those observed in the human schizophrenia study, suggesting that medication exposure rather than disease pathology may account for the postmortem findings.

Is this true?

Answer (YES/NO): NO